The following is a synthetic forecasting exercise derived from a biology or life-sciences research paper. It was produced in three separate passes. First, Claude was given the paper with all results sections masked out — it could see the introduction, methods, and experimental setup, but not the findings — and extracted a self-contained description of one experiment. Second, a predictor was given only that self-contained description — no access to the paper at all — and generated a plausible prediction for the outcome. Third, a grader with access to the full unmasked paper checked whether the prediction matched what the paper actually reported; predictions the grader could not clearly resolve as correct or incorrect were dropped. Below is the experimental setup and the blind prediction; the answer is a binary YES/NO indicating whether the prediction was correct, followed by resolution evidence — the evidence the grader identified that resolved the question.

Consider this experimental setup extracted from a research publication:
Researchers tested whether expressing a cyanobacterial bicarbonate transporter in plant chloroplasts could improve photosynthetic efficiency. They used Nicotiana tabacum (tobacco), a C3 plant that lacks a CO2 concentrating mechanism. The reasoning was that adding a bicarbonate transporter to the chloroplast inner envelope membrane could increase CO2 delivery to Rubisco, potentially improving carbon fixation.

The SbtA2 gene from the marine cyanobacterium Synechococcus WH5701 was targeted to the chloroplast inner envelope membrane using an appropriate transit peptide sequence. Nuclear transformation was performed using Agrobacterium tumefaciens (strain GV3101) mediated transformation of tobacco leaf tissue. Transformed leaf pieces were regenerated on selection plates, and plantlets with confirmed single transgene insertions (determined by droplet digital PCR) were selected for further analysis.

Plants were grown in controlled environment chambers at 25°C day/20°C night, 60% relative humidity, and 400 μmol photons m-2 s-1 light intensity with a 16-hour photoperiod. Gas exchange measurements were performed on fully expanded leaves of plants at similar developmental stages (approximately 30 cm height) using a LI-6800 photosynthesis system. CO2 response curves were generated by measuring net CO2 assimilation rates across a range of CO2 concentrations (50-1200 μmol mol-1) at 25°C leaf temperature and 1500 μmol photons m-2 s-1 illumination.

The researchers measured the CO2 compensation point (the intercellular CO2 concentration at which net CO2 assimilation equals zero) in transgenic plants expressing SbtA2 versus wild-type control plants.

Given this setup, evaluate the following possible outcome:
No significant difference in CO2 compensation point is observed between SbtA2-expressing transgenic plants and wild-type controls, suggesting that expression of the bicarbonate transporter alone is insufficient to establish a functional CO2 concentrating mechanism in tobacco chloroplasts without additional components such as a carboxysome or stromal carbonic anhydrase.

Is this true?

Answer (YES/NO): YES